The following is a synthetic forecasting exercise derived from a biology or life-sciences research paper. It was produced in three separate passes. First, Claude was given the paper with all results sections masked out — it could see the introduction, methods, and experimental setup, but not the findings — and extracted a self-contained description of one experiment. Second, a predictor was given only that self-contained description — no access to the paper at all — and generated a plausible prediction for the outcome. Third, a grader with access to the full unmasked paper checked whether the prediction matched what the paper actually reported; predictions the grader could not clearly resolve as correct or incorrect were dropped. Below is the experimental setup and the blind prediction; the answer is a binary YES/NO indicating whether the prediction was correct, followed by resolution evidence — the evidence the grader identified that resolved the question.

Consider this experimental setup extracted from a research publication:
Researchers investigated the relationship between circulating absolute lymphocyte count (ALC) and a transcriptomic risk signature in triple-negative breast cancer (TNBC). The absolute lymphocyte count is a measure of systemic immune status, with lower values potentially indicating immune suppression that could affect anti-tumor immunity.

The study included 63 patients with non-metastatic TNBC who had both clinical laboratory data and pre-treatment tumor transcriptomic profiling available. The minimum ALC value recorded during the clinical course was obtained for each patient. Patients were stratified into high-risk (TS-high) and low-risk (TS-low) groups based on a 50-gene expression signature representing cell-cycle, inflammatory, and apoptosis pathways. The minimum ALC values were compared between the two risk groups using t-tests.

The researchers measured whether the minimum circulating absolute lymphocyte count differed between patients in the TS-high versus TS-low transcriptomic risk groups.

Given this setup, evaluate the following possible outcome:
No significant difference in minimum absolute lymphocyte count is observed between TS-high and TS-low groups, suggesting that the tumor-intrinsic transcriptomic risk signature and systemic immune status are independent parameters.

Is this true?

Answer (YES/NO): NO